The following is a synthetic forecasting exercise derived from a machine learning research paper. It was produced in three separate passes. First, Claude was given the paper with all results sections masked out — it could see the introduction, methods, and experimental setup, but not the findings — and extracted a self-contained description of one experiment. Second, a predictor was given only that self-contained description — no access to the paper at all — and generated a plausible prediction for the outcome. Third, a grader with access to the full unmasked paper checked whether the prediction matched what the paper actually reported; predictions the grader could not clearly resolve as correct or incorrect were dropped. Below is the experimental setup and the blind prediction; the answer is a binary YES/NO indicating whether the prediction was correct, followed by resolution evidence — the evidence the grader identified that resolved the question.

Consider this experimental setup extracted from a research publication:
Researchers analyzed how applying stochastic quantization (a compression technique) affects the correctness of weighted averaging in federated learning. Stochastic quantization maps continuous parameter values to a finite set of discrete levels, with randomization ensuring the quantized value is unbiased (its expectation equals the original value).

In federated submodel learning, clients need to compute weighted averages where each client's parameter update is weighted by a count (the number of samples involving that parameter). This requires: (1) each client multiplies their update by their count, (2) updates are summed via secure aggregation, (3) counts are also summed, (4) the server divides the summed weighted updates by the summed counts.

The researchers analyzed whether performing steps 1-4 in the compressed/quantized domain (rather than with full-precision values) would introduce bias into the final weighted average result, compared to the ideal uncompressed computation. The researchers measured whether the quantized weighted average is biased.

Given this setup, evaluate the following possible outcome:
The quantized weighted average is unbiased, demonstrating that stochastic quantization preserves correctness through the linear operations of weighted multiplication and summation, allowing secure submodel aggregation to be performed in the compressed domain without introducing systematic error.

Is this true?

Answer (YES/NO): YES